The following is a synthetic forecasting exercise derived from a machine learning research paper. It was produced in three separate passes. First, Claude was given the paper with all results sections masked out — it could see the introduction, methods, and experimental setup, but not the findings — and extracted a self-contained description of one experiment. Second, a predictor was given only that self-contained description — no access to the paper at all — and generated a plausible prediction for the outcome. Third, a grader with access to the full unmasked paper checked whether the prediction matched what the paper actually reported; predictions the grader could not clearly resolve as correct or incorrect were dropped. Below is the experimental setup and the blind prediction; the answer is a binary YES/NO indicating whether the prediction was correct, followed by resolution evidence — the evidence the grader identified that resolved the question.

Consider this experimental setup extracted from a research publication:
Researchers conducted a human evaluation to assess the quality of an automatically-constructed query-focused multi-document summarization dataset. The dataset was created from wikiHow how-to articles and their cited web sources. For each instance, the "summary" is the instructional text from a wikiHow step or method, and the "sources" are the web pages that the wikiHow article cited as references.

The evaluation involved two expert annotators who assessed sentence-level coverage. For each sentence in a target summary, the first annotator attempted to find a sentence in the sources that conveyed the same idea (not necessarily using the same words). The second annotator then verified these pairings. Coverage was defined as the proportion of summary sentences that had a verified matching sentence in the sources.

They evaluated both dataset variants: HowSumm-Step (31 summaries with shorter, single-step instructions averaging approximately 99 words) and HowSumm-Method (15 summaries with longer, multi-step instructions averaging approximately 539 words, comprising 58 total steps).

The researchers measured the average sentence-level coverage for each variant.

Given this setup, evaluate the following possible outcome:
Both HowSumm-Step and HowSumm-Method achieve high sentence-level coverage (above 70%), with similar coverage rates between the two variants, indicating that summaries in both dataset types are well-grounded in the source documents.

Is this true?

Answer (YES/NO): NO